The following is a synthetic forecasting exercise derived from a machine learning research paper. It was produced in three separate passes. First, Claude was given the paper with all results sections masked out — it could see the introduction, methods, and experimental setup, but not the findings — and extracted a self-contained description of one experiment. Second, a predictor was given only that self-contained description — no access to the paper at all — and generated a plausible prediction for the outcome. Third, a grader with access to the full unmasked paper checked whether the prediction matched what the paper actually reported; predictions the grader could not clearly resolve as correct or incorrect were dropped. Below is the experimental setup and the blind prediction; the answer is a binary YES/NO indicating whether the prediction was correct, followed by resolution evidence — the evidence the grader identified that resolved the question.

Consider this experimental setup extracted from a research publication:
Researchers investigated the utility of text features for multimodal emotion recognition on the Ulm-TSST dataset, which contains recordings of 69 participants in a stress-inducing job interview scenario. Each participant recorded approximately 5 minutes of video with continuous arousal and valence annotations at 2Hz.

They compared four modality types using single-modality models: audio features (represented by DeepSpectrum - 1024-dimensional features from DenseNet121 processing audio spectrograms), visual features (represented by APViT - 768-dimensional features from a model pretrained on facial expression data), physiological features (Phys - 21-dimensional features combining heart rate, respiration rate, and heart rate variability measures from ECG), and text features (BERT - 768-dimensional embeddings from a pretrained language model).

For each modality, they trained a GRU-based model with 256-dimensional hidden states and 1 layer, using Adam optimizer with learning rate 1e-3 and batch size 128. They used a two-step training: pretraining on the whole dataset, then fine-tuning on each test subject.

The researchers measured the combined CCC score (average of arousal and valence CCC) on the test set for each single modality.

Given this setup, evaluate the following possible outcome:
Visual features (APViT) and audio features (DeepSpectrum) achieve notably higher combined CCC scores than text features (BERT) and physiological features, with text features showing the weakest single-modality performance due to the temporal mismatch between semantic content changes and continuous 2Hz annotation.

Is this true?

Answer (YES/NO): YES